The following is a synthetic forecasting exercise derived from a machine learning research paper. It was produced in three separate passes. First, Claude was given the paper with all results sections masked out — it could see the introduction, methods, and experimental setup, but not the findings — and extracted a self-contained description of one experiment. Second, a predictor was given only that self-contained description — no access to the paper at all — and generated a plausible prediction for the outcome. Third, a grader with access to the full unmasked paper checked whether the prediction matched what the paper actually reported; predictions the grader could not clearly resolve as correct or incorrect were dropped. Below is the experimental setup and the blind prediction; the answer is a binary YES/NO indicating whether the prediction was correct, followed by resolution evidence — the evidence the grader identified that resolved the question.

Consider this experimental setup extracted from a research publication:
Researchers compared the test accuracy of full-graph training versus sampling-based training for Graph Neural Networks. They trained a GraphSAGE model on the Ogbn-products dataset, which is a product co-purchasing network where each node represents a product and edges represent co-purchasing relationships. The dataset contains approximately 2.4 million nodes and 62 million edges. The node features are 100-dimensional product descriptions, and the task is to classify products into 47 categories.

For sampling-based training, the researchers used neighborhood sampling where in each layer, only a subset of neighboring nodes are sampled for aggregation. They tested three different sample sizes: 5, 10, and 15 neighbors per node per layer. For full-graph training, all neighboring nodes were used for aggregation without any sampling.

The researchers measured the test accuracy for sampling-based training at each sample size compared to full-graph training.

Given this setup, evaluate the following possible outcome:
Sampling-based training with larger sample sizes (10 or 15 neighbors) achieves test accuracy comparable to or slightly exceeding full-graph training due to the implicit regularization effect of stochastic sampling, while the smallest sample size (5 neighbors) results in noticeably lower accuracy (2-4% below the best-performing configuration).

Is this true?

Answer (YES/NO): NO